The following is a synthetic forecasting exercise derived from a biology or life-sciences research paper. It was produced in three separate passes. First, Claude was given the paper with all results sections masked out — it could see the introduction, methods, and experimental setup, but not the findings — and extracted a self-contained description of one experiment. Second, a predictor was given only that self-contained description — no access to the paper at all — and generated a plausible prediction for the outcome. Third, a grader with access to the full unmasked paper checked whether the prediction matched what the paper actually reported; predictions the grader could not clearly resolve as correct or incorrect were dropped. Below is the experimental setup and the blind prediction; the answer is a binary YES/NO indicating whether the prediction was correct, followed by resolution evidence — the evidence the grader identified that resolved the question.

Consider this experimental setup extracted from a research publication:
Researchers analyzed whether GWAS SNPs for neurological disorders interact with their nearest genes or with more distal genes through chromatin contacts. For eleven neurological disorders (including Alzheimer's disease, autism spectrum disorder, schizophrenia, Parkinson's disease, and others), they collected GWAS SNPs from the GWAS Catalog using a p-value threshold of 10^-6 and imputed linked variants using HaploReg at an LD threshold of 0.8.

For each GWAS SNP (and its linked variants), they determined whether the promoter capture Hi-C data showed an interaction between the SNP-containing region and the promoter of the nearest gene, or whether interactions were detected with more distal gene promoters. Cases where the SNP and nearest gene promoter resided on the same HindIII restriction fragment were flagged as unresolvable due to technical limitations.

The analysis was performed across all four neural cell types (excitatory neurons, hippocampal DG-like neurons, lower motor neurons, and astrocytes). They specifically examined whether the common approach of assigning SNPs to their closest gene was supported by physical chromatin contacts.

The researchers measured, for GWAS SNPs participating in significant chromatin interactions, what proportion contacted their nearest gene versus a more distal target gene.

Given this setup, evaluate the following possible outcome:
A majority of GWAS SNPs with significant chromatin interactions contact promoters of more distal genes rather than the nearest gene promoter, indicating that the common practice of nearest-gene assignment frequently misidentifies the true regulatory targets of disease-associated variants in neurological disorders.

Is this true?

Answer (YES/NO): YES